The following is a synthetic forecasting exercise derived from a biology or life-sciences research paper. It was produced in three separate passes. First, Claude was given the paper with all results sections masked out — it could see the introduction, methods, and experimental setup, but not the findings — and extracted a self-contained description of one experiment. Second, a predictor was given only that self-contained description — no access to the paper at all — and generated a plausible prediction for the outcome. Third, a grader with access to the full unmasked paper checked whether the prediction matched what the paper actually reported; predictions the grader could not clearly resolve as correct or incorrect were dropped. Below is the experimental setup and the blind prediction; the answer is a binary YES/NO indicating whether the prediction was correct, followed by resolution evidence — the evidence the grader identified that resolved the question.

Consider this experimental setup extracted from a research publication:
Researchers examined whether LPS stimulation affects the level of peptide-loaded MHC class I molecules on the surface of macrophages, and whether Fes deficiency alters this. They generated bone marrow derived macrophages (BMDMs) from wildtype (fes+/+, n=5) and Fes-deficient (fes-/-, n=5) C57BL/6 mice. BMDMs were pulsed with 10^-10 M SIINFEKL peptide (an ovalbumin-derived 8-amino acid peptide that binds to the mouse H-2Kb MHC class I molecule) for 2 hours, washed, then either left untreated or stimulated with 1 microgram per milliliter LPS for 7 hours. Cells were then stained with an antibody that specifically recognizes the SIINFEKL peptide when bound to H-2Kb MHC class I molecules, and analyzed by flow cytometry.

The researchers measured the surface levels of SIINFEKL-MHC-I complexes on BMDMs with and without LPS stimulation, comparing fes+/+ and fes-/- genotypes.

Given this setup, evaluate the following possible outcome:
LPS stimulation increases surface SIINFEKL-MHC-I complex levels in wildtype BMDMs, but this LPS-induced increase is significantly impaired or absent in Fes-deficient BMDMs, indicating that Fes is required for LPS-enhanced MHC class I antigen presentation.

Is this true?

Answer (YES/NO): NO